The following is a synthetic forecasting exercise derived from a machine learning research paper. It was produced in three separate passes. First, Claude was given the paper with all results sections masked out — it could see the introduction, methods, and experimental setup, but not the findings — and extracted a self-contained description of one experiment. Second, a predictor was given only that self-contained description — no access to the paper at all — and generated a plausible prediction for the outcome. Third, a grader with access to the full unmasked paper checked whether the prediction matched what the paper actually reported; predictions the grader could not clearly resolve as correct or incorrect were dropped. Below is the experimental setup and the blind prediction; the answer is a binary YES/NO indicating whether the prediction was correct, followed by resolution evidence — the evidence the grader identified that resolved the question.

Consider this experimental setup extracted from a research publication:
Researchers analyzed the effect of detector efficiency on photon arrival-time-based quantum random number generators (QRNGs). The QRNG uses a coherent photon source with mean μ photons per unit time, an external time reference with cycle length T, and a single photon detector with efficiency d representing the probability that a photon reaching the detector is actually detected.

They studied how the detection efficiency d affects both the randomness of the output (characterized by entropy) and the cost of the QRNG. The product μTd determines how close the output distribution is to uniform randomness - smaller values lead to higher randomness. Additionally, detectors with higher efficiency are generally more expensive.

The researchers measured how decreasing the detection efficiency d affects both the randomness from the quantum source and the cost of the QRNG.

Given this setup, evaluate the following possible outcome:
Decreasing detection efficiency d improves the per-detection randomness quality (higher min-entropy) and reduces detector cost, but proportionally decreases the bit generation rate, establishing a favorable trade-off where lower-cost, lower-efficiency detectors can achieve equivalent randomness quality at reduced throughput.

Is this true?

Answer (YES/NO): YES